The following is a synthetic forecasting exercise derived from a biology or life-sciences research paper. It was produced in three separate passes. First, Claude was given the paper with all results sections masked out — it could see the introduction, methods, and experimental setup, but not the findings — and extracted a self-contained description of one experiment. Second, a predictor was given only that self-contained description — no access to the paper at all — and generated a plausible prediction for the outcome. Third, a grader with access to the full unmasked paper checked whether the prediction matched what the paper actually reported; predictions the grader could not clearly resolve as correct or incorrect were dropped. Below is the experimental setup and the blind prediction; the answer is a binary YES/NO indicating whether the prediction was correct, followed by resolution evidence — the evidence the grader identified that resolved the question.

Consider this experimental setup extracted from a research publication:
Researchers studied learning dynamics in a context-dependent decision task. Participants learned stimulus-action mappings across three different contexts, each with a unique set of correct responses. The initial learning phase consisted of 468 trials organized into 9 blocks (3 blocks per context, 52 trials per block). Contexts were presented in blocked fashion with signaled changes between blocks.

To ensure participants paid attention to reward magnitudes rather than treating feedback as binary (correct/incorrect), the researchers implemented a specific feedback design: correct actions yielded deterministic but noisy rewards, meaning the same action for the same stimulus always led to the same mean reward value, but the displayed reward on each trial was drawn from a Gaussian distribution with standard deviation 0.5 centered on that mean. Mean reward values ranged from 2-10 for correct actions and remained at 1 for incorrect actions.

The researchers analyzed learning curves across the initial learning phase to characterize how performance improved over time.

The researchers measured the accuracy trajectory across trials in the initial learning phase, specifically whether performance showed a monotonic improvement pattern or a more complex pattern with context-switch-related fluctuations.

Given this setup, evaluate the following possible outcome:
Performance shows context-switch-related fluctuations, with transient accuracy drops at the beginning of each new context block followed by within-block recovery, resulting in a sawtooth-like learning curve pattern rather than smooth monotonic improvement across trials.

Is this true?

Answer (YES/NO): YES